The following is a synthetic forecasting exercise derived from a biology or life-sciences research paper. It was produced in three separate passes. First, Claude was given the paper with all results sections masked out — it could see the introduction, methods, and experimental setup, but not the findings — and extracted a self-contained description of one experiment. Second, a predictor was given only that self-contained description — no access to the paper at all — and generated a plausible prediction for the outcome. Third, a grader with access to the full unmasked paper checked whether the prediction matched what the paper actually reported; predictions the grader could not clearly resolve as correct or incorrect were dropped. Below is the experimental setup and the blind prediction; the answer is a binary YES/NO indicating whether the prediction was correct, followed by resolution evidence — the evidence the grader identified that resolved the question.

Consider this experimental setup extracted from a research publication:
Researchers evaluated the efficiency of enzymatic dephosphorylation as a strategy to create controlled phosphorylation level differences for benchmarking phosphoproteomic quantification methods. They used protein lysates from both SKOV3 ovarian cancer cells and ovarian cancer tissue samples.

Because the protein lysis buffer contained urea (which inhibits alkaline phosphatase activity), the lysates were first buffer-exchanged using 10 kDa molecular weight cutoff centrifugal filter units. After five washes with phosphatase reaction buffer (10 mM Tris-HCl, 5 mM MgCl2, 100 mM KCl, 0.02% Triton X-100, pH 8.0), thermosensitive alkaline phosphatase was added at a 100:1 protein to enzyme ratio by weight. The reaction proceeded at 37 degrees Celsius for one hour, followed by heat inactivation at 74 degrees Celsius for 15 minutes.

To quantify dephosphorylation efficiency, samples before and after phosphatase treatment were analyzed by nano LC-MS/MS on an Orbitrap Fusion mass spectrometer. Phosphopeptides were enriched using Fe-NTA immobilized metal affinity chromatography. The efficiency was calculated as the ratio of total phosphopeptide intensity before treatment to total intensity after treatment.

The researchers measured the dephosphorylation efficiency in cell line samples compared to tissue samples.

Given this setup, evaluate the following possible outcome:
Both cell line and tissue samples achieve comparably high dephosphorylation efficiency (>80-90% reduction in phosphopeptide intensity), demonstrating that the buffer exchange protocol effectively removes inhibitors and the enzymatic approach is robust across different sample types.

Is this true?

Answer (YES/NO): YES